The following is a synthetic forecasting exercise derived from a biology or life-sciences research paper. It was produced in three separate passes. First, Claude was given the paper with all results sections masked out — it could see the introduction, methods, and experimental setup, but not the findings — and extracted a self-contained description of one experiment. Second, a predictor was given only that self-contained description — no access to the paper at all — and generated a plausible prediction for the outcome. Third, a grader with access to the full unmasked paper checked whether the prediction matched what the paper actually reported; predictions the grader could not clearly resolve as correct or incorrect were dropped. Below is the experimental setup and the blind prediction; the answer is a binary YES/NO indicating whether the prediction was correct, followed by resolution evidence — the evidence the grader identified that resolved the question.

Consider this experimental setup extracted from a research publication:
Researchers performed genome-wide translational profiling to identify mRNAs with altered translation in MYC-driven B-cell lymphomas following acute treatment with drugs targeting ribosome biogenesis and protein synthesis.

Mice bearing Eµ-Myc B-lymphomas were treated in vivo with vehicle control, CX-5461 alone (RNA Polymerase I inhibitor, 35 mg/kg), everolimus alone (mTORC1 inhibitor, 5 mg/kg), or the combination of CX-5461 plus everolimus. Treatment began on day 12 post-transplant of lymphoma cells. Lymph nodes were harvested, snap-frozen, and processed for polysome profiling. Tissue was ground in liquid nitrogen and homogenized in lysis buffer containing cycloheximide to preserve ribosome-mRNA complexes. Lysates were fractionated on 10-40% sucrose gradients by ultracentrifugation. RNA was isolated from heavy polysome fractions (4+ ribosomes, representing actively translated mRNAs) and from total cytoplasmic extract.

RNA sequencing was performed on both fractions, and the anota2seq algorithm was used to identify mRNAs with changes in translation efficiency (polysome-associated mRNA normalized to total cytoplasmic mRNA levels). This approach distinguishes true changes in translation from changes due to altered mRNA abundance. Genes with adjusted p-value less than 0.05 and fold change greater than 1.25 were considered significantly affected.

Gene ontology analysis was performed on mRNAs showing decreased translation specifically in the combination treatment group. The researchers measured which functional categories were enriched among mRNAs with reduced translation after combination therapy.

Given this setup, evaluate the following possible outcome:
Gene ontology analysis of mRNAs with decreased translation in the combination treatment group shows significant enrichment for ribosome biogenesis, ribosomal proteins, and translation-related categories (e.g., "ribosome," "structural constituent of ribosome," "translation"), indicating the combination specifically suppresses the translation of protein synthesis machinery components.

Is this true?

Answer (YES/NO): YES